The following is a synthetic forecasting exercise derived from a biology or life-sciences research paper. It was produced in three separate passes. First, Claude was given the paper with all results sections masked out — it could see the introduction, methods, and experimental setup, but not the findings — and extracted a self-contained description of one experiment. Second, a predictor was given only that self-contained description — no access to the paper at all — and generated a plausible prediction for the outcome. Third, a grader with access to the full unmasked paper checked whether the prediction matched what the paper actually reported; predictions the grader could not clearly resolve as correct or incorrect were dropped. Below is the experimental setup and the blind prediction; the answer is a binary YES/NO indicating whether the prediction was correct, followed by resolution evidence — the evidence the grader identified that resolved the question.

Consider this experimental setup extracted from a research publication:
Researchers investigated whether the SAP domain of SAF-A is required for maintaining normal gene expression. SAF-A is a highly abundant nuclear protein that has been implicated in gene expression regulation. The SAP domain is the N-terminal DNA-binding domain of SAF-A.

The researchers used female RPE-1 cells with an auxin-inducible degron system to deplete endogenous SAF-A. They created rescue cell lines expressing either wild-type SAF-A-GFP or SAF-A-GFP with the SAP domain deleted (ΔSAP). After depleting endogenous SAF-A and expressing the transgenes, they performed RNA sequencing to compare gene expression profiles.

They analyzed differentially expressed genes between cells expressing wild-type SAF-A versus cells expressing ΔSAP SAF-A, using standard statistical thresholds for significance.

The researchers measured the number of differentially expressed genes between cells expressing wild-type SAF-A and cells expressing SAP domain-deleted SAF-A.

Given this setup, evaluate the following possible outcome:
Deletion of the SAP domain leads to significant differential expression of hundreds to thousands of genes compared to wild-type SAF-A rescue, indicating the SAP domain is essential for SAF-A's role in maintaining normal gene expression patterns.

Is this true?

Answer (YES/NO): NO